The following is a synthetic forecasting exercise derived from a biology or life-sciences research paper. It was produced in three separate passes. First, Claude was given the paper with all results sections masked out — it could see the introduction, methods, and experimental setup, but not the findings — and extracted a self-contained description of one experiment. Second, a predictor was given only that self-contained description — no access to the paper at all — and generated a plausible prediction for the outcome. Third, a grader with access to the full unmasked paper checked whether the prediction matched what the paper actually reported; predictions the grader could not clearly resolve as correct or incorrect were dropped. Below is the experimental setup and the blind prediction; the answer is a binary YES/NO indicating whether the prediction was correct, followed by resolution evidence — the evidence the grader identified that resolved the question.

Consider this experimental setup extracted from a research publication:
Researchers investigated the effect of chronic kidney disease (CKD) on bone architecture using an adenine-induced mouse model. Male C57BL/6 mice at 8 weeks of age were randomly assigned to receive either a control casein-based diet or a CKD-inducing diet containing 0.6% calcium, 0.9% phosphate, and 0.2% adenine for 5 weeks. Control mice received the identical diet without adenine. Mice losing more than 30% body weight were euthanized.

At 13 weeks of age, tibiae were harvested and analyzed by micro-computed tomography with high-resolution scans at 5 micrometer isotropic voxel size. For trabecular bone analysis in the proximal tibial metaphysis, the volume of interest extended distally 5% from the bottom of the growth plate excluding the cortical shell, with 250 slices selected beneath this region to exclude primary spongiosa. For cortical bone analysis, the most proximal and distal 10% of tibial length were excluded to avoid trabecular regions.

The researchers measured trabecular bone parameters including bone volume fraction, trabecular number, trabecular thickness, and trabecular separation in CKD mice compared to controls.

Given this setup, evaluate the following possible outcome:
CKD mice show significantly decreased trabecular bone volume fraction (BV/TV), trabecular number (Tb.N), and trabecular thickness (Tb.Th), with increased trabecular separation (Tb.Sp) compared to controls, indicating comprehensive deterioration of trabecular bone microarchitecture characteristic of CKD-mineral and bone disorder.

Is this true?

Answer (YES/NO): NO